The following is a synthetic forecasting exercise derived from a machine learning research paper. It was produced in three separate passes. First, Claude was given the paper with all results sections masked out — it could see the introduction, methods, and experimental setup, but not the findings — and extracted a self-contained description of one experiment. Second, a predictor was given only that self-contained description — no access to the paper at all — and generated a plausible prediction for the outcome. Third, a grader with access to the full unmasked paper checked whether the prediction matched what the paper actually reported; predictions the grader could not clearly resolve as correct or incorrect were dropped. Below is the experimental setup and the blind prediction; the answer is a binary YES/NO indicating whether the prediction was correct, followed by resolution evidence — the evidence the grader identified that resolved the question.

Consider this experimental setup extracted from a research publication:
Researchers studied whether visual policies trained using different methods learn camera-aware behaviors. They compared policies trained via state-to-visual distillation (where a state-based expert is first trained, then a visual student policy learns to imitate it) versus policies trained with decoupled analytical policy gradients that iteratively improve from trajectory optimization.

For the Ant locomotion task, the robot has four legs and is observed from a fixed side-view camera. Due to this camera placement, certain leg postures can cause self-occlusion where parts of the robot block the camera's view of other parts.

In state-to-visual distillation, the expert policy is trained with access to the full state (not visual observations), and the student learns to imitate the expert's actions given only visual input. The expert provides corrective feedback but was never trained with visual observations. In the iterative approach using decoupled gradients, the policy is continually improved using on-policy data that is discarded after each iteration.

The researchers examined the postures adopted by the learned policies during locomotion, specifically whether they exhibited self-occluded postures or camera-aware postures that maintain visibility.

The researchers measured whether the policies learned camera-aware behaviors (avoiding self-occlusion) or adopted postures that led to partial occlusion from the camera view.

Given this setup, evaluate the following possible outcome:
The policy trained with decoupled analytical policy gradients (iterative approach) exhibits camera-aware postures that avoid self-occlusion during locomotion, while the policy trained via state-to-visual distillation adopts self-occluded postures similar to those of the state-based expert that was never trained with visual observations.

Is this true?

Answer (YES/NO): YES